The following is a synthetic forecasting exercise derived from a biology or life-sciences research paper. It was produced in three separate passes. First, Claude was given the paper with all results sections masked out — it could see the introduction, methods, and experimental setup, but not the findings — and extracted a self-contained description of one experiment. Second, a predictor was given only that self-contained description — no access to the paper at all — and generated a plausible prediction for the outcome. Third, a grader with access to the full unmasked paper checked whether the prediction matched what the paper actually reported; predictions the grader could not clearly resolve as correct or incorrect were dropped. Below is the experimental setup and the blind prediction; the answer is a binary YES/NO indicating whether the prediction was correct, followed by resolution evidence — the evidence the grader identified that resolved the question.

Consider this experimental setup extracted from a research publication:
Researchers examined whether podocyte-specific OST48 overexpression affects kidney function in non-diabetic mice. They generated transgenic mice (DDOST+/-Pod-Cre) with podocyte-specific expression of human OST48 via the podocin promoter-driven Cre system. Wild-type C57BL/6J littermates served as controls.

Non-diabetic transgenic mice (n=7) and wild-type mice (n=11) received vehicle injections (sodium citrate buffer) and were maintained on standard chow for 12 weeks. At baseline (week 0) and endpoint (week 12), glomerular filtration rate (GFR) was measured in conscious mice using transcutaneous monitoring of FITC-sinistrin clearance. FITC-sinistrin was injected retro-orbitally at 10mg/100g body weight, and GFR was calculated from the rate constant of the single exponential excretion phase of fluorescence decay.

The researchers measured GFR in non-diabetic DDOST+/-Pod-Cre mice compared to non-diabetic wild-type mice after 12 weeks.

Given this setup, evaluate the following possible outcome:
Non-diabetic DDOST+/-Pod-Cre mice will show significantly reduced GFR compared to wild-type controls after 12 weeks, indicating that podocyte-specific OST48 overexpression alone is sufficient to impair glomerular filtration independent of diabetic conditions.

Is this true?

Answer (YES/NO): YES